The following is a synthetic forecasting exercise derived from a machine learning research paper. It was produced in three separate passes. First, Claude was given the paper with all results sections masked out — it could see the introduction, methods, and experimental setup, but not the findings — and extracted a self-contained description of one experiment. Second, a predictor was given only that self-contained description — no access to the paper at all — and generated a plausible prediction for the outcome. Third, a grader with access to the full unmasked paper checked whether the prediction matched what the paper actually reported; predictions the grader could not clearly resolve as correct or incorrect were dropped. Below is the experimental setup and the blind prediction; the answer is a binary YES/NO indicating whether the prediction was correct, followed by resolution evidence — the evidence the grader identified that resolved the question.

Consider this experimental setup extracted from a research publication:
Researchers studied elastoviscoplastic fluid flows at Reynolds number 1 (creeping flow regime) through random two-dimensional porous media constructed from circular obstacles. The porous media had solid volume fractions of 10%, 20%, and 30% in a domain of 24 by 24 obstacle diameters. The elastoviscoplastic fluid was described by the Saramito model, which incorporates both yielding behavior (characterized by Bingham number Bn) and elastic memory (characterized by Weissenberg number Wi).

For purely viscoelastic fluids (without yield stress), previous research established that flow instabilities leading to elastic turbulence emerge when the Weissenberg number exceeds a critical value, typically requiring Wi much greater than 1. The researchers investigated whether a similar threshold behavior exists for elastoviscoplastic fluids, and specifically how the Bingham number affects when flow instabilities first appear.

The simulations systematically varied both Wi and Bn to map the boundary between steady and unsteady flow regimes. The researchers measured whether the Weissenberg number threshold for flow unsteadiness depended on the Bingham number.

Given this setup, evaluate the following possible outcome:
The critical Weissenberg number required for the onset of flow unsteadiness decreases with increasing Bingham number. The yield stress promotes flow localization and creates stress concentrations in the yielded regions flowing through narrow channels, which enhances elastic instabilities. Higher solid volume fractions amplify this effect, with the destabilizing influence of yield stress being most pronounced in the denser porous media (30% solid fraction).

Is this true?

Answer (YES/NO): YES